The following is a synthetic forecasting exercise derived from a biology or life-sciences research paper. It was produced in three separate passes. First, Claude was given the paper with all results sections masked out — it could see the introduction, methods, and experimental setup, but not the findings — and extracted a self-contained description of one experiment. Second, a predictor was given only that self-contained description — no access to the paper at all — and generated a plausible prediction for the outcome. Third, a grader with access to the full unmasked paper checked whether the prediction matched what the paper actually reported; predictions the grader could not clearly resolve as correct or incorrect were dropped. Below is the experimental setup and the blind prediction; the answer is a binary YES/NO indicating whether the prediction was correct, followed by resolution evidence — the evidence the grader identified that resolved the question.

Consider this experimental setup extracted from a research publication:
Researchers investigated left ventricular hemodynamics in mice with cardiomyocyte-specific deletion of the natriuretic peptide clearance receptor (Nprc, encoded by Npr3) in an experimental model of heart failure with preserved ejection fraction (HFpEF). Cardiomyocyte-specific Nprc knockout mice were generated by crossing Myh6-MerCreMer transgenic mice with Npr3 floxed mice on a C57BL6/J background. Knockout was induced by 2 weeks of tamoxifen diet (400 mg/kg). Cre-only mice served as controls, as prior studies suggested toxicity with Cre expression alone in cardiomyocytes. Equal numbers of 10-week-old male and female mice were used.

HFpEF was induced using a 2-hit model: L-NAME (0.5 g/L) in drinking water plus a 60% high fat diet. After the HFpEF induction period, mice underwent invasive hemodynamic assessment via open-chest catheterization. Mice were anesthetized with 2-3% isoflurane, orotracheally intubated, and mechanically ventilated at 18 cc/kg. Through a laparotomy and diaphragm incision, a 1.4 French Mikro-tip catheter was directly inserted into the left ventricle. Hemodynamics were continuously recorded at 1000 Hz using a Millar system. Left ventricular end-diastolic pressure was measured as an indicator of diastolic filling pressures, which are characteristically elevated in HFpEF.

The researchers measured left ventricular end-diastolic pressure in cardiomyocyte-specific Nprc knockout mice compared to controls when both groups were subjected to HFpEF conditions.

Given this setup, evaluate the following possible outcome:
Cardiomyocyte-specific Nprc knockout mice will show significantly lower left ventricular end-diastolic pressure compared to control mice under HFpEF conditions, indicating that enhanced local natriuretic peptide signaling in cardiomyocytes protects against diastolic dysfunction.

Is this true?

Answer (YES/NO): NO